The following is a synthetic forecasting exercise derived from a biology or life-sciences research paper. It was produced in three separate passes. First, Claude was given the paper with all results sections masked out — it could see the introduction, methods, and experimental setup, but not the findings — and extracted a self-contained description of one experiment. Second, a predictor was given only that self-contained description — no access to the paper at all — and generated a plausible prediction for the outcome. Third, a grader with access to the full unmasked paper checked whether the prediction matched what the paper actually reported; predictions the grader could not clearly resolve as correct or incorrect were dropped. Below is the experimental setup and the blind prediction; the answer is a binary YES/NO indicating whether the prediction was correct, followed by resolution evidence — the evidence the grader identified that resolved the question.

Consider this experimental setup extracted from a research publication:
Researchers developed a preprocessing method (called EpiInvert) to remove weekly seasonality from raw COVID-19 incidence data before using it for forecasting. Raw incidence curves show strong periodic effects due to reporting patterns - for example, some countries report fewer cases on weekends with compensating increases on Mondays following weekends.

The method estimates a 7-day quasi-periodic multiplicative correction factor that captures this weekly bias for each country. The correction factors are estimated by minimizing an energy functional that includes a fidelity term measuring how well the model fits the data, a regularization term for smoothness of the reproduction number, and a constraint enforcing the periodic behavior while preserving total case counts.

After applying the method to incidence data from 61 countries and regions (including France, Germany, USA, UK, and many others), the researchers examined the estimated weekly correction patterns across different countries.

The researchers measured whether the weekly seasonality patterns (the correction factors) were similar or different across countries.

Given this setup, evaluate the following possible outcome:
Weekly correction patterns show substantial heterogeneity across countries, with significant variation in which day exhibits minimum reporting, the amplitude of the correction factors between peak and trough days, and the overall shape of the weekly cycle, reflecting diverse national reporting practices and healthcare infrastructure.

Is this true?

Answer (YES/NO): YES